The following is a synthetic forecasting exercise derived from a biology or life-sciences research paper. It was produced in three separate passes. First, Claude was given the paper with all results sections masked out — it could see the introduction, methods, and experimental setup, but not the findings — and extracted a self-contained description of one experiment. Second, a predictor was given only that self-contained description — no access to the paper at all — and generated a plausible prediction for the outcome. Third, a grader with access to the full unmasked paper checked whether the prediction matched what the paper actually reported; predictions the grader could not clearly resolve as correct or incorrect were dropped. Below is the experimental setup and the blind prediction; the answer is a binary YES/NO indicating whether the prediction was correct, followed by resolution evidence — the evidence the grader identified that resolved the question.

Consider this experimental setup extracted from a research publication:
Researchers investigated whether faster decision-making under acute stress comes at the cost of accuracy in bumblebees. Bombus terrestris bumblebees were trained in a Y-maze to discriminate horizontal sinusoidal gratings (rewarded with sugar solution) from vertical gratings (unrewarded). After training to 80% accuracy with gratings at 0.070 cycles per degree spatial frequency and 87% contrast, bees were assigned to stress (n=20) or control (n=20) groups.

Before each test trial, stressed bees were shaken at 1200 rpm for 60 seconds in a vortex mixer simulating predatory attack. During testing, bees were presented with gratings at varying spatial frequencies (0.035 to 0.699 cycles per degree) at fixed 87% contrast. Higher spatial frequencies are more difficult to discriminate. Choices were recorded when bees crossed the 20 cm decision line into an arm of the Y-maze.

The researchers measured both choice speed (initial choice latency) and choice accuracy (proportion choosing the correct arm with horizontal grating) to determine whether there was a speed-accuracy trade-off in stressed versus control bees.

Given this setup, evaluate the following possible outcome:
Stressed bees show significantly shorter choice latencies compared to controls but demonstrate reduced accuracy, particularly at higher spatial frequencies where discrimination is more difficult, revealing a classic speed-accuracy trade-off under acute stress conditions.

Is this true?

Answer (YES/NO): NO